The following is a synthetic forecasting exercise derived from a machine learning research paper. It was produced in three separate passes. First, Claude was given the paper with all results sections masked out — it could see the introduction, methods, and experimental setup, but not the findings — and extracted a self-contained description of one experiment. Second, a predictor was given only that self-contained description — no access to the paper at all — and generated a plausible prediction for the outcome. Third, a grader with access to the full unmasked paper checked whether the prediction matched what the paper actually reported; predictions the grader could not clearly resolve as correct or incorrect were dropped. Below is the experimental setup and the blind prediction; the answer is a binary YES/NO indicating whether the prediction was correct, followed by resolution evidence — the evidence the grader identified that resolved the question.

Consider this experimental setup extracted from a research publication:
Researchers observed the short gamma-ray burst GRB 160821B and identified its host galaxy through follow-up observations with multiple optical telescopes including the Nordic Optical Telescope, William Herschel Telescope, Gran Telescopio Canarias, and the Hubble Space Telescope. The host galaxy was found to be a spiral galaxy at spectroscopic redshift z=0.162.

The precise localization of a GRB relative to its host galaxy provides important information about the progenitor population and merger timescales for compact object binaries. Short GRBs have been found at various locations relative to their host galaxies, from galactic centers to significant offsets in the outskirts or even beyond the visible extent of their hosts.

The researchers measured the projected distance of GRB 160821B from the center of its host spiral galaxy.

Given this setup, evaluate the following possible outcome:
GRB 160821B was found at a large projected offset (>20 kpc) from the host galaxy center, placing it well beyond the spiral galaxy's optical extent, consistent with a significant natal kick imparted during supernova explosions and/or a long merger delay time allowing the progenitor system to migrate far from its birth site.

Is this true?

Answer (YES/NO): NO